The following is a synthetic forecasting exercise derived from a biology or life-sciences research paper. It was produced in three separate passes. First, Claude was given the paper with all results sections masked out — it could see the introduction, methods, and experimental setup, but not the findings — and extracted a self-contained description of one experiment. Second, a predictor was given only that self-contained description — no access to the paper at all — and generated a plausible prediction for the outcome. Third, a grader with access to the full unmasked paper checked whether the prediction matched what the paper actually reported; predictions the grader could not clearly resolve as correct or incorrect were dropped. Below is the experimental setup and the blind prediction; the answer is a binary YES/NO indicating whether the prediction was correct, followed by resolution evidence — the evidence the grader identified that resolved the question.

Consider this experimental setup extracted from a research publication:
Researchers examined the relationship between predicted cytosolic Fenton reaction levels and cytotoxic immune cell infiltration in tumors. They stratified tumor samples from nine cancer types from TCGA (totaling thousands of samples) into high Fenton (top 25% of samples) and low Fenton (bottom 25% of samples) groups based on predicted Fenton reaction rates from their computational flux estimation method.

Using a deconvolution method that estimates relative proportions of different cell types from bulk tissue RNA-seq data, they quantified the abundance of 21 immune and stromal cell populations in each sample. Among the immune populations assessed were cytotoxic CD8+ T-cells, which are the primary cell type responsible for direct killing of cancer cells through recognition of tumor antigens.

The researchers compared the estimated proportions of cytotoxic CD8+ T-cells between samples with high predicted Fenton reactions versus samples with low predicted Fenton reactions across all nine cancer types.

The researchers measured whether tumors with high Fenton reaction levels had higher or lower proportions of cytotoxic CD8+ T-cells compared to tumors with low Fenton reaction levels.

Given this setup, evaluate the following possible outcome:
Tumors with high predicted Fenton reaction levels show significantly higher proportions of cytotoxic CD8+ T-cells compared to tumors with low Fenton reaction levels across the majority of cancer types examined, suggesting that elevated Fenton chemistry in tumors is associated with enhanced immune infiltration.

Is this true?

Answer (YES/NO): YES